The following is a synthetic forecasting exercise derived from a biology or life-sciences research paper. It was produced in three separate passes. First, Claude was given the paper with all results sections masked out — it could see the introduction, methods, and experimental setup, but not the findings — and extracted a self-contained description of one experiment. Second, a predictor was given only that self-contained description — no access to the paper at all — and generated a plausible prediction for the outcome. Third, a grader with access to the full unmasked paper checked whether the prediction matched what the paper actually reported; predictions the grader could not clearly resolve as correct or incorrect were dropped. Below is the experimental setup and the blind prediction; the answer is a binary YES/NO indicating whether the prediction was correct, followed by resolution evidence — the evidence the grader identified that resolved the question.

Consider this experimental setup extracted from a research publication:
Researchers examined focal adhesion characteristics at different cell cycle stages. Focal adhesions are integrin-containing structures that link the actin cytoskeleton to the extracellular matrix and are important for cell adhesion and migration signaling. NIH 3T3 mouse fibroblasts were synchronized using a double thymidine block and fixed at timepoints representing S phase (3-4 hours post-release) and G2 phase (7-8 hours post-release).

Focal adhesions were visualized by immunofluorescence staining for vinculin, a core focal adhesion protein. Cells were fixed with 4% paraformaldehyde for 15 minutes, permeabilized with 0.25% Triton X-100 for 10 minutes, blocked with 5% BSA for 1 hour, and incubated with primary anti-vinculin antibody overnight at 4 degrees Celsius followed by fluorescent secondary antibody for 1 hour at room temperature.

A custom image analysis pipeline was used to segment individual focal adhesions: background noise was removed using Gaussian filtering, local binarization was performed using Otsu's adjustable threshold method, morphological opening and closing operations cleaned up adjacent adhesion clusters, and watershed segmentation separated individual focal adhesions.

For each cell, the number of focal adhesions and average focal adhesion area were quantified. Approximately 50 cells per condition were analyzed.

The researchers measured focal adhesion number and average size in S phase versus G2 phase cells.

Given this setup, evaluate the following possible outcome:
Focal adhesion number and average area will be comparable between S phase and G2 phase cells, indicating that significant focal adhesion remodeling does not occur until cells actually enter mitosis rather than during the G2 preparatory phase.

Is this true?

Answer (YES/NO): NO